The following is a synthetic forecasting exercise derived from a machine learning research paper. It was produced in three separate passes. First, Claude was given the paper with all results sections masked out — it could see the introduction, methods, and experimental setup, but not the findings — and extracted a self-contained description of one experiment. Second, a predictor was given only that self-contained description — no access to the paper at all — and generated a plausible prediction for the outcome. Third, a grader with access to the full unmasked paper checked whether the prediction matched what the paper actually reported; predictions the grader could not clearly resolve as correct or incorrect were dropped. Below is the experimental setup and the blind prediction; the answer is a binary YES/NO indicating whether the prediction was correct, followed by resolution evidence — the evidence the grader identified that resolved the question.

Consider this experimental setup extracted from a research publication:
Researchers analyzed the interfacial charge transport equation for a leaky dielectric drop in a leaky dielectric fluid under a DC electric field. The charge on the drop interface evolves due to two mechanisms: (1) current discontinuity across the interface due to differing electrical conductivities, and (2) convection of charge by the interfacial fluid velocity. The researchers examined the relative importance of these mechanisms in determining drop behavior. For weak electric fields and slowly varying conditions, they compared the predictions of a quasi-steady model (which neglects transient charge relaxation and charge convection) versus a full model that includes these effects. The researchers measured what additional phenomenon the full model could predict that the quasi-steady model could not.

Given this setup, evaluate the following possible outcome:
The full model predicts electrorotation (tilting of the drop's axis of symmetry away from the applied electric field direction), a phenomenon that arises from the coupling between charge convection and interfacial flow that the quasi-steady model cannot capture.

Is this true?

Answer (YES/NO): NO